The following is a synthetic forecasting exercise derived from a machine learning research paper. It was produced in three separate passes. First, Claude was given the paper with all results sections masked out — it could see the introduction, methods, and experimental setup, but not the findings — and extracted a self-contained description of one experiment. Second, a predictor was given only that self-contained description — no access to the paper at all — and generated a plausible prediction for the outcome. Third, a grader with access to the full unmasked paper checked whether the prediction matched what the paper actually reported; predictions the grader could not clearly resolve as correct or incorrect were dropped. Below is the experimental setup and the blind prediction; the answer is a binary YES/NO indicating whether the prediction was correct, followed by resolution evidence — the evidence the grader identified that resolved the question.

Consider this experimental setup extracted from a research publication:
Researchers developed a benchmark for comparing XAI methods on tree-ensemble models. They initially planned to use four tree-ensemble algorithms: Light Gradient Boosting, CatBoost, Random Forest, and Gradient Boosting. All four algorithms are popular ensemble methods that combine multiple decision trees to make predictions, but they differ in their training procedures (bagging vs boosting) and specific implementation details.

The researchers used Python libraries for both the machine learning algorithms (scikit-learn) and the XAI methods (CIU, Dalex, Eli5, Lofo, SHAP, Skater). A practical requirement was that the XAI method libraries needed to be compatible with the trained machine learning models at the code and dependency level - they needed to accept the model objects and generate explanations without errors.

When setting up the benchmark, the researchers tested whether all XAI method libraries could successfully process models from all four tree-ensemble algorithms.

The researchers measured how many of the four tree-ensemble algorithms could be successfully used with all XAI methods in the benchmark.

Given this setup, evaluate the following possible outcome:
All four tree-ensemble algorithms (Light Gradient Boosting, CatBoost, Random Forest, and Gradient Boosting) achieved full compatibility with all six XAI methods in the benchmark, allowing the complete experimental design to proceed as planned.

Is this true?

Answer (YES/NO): NO